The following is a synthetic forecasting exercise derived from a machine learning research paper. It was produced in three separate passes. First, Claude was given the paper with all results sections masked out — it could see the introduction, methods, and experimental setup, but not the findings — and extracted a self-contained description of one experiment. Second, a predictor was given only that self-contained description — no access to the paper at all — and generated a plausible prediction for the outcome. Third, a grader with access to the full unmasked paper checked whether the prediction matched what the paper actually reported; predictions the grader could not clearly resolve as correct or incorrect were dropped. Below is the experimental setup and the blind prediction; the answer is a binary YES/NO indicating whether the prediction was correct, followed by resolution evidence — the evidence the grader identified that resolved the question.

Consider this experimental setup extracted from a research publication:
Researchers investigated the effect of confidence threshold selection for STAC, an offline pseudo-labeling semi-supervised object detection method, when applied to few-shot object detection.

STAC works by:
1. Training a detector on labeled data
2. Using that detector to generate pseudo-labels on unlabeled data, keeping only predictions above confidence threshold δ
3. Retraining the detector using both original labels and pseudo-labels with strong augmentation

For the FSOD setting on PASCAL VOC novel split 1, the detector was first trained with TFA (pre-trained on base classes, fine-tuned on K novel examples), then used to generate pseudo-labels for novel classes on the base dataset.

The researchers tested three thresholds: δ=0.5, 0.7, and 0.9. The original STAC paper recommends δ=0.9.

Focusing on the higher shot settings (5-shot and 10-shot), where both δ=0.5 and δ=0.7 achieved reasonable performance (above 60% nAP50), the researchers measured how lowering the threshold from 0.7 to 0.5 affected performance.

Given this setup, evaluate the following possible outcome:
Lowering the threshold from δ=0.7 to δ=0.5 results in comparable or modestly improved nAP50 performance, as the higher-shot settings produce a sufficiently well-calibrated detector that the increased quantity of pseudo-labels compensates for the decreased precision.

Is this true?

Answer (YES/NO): NO